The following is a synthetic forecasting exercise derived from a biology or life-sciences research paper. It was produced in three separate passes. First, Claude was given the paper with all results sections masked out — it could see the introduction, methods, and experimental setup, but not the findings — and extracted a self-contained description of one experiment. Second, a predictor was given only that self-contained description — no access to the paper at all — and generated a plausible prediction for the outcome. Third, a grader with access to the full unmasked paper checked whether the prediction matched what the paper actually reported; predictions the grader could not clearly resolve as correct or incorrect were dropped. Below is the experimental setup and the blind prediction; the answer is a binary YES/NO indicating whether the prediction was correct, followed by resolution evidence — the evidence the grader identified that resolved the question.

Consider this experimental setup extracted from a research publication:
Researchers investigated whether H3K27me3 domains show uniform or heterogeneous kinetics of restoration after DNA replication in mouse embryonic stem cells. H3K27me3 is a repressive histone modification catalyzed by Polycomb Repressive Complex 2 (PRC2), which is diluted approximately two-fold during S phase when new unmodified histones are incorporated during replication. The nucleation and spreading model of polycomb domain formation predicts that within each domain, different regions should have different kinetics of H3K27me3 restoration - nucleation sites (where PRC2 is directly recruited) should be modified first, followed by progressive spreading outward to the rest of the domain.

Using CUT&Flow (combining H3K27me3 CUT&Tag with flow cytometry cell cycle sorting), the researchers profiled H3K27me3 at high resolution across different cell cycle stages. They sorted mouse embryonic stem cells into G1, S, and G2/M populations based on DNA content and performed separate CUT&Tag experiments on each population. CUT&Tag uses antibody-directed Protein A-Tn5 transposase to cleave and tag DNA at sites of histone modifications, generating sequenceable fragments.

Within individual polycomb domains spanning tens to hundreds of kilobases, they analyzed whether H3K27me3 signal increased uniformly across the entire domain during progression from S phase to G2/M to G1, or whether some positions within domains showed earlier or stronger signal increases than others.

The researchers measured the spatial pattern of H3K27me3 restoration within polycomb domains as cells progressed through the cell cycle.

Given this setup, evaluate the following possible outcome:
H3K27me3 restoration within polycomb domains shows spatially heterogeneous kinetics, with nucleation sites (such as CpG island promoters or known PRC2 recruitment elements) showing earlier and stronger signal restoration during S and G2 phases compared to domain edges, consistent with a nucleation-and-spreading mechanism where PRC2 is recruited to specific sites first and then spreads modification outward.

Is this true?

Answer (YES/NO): YES